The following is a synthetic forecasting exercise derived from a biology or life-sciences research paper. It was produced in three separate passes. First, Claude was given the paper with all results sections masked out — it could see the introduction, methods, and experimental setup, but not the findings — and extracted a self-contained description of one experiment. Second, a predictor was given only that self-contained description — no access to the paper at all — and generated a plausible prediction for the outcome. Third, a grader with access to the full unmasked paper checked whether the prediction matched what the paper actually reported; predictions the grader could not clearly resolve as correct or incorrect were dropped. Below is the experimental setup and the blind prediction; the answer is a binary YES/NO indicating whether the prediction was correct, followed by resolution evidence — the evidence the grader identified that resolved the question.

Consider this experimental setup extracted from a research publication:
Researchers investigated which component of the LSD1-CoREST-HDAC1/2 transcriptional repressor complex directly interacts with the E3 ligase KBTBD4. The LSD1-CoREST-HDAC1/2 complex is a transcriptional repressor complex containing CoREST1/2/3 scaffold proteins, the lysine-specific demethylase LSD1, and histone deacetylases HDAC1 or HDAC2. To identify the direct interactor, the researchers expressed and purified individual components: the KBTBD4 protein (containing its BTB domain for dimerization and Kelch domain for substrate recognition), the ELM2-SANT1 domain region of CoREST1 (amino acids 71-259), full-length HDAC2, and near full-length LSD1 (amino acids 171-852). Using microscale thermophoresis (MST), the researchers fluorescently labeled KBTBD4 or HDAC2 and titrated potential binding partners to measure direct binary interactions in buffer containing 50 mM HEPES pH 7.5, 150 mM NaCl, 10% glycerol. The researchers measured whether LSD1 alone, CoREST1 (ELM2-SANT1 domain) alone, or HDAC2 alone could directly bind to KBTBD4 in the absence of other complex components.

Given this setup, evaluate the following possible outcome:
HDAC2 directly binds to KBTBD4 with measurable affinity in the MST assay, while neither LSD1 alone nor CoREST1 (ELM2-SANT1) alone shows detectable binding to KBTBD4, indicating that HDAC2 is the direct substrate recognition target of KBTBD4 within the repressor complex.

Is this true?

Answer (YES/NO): NO